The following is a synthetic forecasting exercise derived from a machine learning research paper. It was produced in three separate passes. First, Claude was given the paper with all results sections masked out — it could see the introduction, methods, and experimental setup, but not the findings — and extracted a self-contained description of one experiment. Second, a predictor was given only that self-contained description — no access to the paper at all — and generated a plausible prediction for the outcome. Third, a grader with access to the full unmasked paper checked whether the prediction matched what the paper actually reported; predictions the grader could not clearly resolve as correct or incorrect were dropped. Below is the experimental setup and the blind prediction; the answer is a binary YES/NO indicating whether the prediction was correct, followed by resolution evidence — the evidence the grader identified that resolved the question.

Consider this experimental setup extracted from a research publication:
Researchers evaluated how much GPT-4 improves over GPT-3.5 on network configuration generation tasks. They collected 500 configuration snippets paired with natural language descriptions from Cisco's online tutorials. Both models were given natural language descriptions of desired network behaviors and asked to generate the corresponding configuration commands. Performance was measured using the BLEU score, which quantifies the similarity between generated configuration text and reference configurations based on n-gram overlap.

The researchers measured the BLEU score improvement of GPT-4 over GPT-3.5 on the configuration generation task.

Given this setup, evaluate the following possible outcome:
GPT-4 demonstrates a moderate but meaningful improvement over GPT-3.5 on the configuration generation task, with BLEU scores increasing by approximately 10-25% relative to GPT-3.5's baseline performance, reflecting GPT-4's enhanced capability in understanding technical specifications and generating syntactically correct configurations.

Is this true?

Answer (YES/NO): NO